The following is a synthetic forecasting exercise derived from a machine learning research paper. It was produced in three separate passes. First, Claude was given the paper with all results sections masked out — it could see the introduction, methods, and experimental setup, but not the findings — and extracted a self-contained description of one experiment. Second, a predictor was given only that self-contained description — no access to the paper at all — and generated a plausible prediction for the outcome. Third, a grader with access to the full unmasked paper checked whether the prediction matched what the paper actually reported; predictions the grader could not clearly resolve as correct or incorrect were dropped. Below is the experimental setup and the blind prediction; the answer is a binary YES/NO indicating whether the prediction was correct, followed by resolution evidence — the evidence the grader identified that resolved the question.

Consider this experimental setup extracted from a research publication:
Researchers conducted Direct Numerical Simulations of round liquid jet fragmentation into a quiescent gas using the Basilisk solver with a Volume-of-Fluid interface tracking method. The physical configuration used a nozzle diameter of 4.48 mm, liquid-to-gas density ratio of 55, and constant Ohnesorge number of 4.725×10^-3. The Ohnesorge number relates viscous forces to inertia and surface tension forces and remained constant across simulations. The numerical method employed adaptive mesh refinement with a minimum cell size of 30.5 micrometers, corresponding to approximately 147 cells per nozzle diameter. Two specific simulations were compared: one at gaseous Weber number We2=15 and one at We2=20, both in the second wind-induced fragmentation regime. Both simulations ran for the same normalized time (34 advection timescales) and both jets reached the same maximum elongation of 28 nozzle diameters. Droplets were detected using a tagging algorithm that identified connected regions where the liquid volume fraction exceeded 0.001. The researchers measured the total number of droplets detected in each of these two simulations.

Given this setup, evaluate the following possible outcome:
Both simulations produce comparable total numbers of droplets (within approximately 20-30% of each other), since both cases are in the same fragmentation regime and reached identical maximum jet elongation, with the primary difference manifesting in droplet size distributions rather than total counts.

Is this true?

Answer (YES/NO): NO